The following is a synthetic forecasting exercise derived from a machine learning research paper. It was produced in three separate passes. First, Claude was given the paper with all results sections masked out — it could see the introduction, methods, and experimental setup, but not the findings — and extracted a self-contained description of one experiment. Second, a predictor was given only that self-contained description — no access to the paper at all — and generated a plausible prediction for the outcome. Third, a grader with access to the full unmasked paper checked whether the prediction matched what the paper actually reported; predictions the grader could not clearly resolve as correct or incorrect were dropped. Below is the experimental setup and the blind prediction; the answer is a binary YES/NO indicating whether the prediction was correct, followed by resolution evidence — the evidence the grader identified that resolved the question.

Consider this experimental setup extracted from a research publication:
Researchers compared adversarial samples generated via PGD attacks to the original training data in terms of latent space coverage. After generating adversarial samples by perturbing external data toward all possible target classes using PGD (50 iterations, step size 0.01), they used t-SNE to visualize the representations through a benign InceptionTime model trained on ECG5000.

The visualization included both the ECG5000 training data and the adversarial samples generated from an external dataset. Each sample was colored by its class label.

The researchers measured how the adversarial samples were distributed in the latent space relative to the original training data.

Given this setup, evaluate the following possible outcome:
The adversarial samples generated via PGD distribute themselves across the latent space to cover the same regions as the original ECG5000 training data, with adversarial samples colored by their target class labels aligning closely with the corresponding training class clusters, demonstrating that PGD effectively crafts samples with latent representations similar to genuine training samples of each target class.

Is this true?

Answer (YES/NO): YES